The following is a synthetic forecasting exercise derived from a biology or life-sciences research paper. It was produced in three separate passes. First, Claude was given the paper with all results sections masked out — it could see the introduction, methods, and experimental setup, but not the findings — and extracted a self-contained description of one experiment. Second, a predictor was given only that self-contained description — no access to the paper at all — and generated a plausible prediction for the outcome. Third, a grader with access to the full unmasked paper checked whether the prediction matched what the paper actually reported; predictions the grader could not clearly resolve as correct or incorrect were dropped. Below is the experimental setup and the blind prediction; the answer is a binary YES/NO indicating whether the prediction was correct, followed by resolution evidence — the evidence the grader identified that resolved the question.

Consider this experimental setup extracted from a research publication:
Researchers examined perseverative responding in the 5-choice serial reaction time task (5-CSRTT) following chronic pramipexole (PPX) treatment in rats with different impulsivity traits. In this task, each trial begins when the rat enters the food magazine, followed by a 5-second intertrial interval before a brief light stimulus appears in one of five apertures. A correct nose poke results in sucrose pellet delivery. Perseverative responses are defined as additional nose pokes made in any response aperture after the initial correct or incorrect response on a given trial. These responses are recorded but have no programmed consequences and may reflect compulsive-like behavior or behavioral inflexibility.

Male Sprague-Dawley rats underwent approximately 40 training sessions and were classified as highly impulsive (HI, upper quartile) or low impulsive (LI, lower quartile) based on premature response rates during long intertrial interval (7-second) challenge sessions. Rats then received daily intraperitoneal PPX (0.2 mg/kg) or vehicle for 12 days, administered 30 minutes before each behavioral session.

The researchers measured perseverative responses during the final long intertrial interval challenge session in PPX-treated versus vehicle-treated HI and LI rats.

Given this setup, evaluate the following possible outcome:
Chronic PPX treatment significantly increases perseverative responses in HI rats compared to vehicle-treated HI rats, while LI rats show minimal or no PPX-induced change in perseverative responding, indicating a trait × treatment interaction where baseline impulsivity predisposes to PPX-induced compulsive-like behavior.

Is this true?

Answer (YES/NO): NO